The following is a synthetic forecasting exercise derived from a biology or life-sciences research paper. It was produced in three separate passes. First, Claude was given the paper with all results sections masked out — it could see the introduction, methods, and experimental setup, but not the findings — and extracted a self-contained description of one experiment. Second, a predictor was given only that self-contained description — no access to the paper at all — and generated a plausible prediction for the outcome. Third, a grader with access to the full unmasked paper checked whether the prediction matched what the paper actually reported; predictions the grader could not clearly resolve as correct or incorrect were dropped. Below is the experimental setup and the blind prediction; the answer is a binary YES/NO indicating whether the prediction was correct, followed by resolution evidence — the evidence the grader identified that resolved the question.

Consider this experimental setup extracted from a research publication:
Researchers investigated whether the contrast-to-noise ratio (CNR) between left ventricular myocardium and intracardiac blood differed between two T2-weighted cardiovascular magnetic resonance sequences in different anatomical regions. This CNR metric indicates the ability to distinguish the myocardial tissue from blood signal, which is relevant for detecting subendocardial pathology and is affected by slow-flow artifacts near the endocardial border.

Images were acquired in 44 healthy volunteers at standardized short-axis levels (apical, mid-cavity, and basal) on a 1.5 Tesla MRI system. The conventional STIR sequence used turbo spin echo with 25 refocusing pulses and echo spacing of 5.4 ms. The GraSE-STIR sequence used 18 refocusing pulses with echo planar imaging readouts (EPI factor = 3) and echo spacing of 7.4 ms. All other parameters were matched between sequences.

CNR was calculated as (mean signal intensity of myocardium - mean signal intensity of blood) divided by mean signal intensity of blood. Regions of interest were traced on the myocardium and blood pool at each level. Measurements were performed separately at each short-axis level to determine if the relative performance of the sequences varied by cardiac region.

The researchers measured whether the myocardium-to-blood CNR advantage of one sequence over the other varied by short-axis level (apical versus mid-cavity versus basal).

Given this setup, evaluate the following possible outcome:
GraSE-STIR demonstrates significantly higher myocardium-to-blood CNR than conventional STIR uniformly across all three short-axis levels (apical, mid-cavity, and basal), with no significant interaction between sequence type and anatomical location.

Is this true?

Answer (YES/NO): NO